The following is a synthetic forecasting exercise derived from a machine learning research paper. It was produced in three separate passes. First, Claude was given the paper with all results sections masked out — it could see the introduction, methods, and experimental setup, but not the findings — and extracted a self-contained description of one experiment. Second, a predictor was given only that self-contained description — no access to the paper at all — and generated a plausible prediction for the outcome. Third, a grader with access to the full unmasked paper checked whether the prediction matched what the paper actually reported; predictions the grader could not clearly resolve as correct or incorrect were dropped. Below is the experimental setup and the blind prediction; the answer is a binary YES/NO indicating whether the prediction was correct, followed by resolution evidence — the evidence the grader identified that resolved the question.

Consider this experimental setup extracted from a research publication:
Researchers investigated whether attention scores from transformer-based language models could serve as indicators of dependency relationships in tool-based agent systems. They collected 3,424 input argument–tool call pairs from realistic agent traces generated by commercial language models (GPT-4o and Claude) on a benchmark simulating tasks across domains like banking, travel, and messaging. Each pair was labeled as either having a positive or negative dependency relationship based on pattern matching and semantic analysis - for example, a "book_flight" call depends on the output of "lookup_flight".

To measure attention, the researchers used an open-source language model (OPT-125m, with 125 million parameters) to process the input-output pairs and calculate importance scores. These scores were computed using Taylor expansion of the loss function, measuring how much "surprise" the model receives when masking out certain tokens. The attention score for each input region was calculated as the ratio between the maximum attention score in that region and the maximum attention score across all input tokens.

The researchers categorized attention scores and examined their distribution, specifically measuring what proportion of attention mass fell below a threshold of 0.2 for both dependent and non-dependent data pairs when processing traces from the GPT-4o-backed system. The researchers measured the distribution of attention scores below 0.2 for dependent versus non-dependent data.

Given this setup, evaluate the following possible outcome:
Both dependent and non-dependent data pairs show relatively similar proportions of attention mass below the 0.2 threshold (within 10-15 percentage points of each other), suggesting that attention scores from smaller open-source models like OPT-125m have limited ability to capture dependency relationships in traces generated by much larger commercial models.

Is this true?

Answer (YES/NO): NO